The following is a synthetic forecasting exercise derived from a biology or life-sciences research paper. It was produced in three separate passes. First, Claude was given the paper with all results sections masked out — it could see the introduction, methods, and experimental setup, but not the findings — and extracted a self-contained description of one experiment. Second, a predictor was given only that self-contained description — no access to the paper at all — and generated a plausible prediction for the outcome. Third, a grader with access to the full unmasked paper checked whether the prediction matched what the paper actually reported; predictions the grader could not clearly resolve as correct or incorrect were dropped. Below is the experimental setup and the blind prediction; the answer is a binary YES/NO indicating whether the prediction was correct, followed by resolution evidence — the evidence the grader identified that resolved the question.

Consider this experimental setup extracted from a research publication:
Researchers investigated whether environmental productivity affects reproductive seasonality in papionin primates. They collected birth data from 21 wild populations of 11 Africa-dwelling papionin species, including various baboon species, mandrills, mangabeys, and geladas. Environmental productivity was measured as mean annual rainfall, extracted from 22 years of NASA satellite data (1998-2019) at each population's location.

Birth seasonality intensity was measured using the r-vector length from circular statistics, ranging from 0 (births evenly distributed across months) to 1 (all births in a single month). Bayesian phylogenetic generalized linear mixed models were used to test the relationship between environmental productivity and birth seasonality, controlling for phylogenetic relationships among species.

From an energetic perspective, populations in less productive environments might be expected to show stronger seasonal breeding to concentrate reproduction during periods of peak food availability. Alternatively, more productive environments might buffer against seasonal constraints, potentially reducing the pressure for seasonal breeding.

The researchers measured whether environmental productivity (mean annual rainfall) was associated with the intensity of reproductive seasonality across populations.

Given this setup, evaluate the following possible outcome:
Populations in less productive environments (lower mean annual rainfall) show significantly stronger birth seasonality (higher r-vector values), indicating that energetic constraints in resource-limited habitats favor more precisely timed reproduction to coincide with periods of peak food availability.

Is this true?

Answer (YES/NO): NO